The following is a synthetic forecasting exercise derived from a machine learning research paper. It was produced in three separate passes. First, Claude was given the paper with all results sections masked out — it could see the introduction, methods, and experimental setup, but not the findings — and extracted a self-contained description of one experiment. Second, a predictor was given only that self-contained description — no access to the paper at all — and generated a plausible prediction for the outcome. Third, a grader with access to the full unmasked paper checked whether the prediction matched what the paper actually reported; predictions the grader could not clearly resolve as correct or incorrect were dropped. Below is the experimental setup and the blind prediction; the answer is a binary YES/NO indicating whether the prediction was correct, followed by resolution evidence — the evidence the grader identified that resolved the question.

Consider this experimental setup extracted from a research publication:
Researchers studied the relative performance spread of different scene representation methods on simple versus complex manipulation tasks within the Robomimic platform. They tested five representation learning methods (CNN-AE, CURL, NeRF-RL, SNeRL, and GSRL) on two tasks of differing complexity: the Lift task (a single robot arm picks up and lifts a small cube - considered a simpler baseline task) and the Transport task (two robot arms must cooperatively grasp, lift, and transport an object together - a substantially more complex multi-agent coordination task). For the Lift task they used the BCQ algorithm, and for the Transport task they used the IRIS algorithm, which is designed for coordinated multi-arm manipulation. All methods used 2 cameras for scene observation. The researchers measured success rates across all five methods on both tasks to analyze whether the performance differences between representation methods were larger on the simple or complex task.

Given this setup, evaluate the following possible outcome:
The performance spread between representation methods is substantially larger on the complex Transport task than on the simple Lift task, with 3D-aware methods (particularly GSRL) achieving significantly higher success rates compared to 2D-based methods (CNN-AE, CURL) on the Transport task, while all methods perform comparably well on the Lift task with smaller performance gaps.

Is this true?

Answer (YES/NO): NO